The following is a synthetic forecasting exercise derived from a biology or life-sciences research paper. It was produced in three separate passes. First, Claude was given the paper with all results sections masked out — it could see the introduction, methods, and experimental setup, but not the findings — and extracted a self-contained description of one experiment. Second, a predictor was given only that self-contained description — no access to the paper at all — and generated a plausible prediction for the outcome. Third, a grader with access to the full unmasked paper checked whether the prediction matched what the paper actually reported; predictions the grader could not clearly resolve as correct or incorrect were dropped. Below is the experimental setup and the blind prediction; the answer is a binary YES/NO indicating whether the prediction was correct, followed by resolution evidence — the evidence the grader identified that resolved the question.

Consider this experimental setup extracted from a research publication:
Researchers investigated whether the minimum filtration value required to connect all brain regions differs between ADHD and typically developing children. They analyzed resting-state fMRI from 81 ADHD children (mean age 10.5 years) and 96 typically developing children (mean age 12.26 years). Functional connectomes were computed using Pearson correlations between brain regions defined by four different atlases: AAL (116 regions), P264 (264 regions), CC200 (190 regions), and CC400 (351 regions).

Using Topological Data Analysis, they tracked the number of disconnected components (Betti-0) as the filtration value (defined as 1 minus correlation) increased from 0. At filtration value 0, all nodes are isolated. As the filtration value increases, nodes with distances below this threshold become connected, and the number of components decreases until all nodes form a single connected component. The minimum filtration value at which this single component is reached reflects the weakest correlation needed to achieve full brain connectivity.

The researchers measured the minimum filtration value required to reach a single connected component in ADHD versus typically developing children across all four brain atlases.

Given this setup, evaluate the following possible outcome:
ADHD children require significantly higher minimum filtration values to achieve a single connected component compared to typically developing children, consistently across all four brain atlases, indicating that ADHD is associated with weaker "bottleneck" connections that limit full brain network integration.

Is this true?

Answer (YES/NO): NO